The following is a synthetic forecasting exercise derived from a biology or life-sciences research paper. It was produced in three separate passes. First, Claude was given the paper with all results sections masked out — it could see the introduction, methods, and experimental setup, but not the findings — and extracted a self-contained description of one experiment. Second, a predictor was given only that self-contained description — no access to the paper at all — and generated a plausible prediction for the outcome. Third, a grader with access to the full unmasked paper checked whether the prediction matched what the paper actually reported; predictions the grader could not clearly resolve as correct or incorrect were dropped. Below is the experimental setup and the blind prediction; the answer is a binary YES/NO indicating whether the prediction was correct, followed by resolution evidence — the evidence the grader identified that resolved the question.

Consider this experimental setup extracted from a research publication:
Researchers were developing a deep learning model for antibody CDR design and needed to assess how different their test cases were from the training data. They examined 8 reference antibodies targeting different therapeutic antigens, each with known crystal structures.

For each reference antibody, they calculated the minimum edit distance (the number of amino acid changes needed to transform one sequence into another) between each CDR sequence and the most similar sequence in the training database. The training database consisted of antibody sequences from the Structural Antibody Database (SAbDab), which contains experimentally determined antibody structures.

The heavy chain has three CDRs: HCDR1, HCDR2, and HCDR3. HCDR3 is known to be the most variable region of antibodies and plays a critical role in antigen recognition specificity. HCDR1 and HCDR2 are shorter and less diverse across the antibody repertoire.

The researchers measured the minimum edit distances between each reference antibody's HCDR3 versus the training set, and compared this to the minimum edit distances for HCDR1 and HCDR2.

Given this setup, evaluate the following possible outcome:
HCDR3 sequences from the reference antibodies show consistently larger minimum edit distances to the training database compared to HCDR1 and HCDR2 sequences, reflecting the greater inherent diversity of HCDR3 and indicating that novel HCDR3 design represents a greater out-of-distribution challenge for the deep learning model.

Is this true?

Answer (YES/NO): YES